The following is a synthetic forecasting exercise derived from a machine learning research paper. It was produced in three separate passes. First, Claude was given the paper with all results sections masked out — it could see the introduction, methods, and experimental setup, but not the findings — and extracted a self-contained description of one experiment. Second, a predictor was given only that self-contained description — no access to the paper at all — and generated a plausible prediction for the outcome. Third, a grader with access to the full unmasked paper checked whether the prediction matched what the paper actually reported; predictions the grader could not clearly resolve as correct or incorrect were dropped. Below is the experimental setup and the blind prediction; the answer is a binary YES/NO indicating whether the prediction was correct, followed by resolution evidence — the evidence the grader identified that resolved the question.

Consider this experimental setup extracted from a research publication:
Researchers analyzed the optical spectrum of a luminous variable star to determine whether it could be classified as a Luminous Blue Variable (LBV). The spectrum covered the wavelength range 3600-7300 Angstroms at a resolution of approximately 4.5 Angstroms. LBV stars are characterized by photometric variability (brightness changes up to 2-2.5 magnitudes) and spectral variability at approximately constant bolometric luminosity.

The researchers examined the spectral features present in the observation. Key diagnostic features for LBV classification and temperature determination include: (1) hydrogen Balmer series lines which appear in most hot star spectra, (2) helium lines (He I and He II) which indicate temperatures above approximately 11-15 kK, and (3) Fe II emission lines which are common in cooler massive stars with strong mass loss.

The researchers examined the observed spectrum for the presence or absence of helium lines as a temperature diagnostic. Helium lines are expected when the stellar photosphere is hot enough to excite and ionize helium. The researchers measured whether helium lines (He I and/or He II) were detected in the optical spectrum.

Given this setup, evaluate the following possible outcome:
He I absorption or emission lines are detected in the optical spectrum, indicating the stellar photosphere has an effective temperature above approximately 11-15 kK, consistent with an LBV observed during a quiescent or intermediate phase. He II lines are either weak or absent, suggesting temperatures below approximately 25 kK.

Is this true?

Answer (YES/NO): NO